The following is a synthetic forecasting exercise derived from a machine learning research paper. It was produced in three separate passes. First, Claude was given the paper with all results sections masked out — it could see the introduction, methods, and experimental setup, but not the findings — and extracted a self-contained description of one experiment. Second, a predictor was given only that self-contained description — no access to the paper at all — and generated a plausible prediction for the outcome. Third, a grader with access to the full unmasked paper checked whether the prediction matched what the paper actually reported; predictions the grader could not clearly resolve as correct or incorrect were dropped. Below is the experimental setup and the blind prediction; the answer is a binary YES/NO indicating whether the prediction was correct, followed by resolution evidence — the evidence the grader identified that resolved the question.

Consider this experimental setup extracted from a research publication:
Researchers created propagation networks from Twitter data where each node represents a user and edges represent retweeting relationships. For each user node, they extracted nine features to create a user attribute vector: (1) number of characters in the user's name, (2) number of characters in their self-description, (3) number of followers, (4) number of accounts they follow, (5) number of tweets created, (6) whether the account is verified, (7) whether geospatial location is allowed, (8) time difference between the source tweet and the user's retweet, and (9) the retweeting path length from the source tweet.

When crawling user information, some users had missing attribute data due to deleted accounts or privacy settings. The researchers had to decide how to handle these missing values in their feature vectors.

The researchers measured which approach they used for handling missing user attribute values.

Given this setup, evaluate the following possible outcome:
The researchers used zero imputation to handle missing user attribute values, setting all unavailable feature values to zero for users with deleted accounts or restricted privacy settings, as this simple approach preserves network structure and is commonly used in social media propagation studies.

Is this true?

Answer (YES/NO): YES